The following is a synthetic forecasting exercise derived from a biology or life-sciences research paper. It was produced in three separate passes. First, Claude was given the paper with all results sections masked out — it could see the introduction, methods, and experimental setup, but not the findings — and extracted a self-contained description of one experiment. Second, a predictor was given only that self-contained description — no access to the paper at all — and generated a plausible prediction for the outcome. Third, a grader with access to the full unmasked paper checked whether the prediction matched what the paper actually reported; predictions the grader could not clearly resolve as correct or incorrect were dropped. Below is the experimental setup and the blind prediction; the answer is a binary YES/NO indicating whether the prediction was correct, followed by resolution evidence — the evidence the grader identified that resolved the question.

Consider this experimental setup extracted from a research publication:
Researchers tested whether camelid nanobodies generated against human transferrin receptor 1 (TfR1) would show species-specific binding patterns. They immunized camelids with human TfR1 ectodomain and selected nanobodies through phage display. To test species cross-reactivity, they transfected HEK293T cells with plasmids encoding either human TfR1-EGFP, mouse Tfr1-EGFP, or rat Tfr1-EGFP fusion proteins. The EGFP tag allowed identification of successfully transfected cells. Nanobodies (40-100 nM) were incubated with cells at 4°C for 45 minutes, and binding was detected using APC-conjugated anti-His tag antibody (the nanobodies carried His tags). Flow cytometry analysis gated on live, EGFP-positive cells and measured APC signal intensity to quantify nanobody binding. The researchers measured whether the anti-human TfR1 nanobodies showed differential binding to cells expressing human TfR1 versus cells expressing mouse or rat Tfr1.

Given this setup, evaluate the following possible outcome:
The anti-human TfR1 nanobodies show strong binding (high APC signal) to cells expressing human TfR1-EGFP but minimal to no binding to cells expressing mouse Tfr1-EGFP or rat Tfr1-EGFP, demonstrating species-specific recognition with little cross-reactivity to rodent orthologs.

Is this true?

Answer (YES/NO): YES